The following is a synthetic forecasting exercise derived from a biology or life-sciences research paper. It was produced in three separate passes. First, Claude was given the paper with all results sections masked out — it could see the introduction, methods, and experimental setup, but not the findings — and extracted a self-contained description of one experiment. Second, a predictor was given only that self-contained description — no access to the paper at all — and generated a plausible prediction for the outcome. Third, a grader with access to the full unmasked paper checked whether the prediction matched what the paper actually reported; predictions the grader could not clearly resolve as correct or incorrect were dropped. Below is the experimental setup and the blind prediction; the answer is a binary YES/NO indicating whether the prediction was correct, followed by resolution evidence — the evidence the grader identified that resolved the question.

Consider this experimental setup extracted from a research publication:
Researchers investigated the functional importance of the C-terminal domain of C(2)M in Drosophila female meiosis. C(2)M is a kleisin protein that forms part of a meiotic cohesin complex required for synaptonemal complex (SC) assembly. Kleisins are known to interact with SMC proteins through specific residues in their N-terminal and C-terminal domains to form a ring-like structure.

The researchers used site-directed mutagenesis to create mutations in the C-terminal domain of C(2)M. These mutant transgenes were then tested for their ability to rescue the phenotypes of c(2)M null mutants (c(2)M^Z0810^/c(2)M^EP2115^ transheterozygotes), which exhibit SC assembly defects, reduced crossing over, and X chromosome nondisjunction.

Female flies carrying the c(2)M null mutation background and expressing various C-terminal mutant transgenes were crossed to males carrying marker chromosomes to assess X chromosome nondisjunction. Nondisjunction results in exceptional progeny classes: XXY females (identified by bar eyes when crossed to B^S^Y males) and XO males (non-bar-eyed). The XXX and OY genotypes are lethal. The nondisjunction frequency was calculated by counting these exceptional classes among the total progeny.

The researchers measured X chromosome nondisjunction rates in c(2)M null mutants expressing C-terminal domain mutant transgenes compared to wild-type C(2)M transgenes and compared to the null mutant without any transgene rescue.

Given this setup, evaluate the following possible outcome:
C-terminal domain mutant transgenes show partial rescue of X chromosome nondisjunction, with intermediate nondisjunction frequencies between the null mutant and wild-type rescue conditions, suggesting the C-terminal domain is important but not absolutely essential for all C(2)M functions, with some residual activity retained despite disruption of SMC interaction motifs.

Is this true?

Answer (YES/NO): NO